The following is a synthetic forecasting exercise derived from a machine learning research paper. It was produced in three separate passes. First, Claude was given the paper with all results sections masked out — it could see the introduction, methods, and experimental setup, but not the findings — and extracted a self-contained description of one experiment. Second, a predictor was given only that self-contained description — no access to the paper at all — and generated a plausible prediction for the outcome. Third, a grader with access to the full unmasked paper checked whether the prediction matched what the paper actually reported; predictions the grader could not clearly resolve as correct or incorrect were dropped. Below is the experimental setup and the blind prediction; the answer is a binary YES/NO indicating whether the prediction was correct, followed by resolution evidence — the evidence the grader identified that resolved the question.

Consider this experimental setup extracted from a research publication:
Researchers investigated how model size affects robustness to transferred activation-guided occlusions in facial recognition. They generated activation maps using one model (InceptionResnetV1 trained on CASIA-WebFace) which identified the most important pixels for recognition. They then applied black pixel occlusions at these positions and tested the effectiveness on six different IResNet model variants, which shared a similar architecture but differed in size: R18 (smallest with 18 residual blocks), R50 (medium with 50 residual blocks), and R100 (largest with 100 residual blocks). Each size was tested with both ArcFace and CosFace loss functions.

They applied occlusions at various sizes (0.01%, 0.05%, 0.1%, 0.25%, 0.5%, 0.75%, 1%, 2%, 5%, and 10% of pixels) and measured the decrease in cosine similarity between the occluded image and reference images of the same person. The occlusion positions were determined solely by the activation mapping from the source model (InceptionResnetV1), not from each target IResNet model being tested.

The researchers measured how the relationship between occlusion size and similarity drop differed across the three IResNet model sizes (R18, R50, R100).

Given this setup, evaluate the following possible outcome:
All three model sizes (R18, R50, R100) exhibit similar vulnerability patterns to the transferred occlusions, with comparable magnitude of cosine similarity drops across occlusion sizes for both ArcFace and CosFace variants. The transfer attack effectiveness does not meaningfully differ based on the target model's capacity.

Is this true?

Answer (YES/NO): NO